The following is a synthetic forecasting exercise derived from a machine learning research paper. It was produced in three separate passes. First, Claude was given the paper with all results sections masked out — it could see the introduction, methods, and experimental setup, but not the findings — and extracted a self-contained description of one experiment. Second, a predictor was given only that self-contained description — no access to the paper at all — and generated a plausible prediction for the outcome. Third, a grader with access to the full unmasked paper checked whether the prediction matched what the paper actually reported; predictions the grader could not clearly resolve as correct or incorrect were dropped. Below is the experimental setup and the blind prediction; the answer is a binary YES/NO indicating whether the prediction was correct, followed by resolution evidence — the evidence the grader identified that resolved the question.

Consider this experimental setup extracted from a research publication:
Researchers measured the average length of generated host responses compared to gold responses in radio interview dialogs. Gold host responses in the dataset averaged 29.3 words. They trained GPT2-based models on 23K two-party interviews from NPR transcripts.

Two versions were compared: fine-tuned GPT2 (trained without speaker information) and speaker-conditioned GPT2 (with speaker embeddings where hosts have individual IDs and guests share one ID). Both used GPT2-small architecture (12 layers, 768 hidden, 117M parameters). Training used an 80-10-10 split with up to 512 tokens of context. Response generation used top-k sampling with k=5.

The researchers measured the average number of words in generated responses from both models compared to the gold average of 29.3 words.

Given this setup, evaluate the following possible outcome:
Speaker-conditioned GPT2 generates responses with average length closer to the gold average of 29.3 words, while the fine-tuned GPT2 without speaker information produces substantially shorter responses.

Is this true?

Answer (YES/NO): YES